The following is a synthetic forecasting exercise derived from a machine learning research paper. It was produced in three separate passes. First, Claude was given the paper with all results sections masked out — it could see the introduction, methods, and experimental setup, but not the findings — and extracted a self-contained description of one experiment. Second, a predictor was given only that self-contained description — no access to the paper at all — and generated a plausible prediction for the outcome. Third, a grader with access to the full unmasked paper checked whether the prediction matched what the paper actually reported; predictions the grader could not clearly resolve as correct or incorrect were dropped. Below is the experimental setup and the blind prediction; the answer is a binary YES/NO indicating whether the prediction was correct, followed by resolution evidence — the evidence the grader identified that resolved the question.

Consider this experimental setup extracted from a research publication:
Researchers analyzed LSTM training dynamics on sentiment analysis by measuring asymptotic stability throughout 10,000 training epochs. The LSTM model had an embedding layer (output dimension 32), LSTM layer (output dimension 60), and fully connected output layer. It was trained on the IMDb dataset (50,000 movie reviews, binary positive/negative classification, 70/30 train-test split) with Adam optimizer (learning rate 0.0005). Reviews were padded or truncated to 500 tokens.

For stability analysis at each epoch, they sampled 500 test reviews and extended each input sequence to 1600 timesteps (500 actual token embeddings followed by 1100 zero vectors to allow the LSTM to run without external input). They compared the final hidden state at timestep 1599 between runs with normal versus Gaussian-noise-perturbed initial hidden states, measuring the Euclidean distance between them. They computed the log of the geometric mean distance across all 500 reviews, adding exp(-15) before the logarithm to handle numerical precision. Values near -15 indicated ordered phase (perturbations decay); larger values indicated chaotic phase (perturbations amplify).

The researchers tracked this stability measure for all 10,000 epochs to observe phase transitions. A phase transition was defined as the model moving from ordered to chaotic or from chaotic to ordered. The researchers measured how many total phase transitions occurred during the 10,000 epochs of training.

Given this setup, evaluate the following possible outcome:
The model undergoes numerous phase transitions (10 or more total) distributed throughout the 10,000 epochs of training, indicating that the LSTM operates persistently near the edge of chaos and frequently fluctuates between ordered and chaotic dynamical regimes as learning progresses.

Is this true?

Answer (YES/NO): YES